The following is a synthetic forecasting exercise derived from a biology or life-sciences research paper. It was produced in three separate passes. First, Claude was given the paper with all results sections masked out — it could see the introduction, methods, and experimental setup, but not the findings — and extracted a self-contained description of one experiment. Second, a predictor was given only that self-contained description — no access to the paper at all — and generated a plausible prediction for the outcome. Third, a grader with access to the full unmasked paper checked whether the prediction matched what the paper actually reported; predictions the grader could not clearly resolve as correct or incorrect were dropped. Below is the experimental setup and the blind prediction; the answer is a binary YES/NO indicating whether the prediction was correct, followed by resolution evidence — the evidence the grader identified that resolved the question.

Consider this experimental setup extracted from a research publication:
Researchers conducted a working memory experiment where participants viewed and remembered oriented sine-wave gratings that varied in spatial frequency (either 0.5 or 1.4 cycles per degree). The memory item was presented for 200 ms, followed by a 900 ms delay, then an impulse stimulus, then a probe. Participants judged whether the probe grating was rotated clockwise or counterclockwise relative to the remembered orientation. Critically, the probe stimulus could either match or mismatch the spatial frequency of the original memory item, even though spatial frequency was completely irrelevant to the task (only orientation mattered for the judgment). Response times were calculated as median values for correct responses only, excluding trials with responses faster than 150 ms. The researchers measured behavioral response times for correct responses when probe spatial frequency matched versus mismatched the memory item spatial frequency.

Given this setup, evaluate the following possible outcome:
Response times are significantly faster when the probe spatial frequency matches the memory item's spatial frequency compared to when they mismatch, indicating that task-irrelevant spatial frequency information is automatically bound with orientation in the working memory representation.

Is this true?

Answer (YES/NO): YES